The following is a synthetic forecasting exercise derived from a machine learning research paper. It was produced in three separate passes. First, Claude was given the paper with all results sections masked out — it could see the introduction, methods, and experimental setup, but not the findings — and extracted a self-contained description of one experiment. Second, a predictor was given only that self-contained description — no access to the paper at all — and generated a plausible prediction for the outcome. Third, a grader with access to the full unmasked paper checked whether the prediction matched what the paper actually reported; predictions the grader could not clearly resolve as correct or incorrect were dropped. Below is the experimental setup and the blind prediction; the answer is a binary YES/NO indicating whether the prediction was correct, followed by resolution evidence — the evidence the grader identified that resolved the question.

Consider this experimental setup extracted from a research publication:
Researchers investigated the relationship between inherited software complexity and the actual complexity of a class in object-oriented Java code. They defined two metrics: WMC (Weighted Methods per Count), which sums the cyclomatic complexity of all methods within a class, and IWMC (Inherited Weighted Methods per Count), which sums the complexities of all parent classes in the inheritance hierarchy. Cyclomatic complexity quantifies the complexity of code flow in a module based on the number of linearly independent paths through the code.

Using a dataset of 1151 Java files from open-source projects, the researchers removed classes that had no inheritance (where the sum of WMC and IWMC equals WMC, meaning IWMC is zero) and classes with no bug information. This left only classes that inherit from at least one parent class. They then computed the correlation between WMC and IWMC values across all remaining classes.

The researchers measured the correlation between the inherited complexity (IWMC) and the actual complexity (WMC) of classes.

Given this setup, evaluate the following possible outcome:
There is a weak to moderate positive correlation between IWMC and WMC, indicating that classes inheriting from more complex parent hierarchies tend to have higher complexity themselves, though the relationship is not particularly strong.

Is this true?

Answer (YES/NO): NO